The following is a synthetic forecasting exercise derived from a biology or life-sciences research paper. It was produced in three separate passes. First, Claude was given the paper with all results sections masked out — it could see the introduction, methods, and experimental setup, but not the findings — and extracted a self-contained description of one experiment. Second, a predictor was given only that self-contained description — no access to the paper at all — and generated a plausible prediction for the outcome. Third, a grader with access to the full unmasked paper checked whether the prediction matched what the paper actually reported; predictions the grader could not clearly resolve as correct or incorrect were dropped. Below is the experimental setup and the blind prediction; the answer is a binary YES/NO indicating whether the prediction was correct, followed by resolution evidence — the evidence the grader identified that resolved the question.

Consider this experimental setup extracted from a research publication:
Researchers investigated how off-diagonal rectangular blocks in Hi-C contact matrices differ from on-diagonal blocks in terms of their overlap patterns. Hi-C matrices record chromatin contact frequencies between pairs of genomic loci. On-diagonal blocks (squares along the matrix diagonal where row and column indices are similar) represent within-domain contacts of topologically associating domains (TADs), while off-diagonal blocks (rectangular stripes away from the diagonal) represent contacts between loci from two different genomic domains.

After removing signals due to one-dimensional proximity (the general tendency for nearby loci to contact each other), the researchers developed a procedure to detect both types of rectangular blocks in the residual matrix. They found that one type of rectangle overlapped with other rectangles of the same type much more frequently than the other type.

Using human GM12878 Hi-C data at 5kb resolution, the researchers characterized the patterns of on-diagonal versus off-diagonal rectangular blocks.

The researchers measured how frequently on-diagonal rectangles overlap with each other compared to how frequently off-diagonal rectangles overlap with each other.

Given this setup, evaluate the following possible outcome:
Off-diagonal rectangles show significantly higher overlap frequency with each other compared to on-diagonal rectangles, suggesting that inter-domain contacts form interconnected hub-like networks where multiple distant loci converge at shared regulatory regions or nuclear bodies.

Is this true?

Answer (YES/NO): NO